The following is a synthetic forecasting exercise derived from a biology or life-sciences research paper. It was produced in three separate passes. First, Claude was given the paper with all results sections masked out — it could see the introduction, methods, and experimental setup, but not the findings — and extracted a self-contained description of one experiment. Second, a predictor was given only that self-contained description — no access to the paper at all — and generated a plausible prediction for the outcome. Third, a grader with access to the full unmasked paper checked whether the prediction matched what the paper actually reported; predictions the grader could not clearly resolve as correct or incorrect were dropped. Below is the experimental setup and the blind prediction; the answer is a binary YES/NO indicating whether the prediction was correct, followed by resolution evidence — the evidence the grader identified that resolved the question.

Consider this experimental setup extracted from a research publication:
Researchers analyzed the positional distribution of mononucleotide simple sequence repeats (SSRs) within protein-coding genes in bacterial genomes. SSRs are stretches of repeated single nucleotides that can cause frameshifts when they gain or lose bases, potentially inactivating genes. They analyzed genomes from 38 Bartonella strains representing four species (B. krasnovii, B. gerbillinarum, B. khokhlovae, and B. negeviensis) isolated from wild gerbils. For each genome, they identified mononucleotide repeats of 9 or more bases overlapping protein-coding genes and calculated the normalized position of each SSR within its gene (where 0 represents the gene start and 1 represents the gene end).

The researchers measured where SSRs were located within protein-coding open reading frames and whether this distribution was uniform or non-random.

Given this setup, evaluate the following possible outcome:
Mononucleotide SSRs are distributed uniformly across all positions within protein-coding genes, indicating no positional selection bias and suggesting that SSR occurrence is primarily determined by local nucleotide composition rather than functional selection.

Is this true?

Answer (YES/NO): NO